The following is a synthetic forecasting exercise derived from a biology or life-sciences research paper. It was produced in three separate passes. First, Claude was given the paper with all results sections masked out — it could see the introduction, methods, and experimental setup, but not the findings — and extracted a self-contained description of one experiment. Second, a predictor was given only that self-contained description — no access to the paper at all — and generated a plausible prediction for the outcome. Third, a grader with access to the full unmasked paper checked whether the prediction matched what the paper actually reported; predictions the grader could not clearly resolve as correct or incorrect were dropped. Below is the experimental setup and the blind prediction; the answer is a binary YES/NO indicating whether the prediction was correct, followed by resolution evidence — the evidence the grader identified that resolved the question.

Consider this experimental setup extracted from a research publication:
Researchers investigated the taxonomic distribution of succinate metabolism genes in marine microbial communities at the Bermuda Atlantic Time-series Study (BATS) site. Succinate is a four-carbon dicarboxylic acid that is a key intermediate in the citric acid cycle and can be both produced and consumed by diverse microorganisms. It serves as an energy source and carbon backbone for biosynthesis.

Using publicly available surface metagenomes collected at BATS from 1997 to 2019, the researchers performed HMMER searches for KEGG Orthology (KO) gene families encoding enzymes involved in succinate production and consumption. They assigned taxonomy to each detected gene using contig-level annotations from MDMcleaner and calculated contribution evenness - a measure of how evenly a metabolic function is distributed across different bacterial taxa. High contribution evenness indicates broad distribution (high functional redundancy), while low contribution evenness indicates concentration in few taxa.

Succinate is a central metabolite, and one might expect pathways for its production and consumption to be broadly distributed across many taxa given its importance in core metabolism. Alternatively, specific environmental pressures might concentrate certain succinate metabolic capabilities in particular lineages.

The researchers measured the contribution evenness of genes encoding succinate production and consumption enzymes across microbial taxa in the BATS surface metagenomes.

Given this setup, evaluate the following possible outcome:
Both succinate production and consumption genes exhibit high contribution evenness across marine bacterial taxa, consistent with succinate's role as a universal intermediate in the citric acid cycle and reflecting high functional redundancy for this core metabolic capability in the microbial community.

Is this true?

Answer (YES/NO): NO